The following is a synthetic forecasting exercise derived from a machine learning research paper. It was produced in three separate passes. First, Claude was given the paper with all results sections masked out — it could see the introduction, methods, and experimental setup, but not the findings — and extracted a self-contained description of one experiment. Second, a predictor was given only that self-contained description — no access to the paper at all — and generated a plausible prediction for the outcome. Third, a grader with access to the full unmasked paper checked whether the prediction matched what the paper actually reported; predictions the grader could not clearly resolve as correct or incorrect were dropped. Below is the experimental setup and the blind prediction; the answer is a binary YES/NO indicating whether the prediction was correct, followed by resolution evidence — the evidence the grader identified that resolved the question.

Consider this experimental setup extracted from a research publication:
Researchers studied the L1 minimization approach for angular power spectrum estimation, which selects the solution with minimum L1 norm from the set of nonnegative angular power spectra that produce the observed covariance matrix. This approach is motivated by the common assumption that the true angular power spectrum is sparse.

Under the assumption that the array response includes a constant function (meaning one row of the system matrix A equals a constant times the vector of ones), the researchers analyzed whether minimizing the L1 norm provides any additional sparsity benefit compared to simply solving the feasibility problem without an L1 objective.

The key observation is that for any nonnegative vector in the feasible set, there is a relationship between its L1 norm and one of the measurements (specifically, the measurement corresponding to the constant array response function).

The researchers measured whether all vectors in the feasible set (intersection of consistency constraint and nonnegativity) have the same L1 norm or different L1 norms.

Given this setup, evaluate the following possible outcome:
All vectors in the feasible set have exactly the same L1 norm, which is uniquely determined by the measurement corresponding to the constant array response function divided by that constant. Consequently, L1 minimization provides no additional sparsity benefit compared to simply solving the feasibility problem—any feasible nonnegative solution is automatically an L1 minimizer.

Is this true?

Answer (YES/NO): YES